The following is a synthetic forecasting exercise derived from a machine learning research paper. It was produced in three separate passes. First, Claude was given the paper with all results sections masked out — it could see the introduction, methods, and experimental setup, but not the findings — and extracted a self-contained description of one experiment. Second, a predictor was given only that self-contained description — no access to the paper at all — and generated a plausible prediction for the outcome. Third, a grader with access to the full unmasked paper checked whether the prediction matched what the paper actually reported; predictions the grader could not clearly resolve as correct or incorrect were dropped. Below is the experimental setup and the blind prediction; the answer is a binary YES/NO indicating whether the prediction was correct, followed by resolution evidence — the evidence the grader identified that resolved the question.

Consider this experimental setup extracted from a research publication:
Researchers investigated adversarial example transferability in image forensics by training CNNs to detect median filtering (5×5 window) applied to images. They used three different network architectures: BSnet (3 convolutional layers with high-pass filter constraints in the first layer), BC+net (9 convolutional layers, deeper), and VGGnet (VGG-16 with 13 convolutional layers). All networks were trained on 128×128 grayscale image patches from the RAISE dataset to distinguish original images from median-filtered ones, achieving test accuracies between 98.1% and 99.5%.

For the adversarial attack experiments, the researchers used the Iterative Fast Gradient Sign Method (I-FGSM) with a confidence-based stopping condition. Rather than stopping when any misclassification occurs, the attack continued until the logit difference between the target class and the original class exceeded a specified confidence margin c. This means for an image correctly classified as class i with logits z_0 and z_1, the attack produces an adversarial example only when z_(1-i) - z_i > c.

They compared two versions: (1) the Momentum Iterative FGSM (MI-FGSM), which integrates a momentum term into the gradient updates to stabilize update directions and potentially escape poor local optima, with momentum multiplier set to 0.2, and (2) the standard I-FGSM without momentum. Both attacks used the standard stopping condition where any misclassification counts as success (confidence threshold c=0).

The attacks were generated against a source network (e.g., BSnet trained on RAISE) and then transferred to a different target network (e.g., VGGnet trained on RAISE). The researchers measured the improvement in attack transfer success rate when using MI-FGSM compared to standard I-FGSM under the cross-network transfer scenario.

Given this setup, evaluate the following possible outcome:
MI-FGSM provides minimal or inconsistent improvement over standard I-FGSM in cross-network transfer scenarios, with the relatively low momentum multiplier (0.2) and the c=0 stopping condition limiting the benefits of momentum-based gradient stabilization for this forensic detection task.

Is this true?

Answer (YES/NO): YES